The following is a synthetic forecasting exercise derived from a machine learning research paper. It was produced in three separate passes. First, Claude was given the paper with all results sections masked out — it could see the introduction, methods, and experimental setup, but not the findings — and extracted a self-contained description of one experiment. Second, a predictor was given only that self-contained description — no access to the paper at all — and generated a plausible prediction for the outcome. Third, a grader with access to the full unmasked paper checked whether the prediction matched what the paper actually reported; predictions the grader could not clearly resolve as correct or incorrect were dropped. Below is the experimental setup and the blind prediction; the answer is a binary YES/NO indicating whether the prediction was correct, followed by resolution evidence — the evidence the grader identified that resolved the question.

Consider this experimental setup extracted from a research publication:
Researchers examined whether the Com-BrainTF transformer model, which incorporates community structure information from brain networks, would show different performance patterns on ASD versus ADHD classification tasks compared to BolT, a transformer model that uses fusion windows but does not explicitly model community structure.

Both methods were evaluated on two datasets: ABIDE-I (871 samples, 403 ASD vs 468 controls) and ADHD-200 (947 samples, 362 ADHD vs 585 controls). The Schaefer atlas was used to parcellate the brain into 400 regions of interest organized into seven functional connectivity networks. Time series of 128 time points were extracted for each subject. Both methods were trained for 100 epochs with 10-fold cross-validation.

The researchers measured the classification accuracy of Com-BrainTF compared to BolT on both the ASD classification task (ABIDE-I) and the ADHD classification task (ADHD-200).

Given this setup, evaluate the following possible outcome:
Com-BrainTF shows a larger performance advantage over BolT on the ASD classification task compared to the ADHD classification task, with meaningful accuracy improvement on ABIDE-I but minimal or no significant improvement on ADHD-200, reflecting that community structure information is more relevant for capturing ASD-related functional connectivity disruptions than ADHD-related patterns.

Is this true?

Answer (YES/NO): NO